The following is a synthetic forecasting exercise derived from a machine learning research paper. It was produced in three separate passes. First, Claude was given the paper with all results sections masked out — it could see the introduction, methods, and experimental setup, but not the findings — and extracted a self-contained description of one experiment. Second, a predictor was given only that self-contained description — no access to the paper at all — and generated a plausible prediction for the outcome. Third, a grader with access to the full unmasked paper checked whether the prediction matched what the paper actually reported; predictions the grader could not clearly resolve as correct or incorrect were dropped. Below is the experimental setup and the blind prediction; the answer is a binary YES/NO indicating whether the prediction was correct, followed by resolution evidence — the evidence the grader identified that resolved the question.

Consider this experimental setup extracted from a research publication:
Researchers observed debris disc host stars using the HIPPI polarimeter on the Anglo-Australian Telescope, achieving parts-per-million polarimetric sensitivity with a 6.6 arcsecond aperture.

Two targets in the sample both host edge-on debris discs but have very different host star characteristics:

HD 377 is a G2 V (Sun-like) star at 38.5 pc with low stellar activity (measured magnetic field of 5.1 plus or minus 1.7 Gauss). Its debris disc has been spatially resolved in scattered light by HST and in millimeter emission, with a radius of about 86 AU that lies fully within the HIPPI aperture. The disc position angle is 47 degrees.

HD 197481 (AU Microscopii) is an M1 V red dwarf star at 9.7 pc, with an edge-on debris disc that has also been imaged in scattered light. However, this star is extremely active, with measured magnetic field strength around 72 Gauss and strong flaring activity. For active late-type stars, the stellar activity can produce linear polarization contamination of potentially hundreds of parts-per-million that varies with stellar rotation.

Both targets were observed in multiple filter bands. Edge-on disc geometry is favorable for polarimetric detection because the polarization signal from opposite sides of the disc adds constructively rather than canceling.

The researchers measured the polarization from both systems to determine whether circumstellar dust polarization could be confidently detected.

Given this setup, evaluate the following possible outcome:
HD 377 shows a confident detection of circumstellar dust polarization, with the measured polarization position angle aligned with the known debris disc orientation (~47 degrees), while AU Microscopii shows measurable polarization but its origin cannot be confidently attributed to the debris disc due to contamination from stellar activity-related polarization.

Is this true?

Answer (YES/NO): NO